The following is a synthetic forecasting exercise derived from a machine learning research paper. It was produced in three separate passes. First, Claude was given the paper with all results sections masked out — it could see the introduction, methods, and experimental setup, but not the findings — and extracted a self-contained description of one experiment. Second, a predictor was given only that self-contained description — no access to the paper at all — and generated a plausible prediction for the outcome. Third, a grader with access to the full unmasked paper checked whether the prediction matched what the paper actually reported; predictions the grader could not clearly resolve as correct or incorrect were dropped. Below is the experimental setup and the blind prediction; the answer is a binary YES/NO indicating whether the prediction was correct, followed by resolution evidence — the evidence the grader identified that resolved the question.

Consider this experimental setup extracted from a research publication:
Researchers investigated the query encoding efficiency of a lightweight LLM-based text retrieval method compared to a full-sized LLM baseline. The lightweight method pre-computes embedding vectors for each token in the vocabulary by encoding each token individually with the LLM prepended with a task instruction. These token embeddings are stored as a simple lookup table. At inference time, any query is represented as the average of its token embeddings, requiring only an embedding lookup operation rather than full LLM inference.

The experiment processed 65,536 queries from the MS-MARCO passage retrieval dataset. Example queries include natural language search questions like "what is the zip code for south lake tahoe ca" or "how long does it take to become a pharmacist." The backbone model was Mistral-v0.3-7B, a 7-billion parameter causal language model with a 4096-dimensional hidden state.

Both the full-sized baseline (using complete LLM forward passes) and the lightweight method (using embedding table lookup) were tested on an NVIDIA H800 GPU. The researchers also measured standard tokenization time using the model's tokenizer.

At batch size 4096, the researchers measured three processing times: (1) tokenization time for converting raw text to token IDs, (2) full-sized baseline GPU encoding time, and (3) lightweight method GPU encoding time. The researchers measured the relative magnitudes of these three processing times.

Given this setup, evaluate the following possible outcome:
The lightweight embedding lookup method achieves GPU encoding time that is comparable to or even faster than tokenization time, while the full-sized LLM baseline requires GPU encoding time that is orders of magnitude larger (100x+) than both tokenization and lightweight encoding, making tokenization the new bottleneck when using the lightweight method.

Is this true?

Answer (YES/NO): NO